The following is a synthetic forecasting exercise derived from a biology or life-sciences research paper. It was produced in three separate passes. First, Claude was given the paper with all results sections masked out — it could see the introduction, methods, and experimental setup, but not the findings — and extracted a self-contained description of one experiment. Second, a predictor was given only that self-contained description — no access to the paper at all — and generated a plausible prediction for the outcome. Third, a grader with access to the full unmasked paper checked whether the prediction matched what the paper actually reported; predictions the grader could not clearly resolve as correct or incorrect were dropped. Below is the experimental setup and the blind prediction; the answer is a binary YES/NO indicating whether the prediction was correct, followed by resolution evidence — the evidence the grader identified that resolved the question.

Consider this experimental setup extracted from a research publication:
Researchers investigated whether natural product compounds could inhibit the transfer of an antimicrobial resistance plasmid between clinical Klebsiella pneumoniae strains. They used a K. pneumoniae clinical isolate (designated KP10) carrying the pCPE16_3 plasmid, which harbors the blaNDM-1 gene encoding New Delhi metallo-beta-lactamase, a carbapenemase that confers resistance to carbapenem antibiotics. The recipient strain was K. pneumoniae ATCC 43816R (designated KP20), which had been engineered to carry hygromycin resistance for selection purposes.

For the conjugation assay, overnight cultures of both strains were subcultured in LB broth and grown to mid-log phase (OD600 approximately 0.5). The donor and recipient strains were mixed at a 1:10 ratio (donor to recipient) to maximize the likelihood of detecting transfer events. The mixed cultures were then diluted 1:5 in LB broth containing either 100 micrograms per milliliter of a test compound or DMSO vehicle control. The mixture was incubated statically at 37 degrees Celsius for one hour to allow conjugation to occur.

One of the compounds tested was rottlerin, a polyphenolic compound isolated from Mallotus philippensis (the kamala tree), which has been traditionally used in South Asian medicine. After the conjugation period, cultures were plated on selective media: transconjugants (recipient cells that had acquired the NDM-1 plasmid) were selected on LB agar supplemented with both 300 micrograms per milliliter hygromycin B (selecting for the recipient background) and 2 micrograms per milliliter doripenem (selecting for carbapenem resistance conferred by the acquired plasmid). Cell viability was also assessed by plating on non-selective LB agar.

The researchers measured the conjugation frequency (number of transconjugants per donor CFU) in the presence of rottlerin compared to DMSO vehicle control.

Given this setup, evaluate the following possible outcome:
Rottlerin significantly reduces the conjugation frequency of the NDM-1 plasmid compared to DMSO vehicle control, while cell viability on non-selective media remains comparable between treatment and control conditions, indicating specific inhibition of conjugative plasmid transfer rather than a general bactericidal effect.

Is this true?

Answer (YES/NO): NO